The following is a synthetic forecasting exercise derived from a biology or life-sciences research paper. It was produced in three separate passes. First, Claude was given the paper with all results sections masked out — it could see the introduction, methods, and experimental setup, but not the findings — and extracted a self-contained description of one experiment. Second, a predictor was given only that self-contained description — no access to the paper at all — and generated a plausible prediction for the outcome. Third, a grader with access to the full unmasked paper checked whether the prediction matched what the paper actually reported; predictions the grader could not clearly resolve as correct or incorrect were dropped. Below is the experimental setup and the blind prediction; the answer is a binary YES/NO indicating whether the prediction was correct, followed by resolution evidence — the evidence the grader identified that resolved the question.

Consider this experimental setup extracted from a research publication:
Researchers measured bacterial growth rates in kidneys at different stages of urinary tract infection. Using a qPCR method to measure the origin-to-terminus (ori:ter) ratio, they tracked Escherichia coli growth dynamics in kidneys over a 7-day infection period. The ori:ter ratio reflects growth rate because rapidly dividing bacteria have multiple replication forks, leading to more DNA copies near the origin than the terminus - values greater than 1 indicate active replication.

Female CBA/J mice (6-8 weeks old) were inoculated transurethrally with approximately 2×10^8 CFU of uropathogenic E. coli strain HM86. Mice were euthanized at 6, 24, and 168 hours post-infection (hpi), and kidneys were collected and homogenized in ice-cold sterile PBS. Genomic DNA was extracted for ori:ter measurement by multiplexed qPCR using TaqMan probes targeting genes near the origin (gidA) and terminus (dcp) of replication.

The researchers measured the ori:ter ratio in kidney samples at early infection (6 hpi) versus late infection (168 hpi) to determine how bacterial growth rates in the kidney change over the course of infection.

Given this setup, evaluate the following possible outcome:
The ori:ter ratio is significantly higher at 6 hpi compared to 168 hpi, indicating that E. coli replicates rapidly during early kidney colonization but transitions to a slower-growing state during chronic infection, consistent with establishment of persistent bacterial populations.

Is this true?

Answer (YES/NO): NO